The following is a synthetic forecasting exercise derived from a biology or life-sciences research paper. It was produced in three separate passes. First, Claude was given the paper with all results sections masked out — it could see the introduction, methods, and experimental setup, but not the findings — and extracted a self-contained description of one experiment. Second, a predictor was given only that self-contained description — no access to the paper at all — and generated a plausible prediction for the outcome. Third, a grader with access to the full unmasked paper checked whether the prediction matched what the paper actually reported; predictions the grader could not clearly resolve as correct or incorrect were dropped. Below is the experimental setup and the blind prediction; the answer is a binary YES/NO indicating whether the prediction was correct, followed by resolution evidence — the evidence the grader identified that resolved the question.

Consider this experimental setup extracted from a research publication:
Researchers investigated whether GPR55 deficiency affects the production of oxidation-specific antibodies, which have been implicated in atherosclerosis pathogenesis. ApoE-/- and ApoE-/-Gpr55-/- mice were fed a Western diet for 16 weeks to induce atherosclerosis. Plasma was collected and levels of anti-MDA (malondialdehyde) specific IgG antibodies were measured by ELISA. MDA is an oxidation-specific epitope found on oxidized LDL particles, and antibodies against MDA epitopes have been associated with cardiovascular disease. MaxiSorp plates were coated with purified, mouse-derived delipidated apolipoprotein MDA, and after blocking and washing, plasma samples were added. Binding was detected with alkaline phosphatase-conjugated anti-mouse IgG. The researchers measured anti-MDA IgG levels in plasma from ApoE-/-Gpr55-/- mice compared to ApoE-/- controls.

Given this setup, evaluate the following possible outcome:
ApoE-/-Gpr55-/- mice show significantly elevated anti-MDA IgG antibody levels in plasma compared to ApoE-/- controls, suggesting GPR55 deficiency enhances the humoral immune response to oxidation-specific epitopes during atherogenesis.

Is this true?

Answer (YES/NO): YES